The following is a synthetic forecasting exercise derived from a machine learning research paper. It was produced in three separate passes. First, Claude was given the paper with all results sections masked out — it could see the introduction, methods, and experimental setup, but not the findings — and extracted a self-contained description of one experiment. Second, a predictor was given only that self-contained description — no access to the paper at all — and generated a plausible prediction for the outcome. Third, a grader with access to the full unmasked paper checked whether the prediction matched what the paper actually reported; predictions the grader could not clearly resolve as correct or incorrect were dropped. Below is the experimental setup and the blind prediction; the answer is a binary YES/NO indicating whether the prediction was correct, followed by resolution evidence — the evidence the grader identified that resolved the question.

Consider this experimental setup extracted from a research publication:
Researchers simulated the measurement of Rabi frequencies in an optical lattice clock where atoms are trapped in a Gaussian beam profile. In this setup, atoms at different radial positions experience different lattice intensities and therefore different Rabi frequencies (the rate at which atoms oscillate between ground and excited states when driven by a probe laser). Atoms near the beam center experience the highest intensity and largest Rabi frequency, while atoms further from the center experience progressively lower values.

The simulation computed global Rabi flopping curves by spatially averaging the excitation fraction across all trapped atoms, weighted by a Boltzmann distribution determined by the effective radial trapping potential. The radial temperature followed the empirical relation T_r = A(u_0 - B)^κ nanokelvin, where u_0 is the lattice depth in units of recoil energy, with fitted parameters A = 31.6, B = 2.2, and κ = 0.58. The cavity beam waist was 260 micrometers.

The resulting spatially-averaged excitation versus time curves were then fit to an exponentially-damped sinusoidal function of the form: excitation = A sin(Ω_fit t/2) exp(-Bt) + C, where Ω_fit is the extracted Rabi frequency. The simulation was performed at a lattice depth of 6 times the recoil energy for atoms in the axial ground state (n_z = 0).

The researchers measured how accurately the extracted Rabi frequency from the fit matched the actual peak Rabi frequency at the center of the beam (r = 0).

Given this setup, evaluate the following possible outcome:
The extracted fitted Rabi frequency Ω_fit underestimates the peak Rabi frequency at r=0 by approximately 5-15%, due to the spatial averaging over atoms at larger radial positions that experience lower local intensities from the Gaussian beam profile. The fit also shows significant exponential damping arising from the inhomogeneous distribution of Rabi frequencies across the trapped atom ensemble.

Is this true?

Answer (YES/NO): NO